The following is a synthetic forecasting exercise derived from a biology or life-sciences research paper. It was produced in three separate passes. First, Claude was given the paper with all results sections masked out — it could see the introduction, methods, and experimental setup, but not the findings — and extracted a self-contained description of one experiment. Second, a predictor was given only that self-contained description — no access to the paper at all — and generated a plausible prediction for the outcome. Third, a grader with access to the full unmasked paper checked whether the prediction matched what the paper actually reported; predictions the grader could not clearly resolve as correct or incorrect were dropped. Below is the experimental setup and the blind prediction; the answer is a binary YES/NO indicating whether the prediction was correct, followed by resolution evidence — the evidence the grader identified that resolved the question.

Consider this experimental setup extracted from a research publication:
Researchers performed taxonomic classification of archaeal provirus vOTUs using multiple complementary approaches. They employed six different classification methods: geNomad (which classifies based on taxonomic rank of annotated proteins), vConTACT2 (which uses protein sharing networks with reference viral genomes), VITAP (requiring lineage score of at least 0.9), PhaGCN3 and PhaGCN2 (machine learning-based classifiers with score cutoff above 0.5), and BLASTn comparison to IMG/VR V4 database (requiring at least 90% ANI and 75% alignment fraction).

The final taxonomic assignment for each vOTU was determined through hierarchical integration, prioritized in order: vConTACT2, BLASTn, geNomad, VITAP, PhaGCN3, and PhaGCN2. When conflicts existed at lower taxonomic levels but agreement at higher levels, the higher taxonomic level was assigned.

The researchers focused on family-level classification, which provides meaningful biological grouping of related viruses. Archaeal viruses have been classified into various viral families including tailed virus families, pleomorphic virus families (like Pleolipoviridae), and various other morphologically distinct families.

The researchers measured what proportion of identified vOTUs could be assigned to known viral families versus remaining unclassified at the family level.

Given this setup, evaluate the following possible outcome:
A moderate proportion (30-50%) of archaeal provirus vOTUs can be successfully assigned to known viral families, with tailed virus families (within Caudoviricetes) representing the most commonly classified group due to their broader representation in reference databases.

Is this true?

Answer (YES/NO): NO